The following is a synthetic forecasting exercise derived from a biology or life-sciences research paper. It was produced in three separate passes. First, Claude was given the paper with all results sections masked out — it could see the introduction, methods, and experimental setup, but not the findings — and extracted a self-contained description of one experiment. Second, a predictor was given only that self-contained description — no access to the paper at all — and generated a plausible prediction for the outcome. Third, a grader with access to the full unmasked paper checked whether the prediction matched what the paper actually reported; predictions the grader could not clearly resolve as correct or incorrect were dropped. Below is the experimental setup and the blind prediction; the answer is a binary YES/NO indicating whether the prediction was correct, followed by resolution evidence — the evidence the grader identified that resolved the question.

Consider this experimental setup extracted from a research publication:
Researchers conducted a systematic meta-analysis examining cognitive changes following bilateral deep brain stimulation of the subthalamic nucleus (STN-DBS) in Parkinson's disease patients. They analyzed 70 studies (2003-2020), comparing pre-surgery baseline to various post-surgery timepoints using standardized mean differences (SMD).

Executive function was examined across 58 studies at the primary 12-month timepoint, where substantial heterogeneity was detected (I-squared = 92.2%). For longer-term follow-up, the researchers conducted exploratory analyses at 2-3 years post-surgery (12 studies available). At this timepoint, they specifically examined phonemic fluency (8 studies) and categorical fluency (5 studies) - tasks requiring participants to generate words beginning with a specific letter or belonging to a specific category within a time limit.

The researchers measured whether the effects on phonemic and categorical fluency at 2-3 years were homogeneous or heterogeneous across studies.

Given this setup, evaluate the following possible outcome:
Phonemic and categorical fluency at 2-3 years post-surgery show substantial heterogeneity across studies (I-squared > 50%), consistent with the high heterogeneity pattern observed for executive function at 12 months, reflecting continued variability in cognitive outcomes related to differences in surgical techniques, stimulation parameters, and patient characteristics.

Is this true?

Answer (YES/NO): NO